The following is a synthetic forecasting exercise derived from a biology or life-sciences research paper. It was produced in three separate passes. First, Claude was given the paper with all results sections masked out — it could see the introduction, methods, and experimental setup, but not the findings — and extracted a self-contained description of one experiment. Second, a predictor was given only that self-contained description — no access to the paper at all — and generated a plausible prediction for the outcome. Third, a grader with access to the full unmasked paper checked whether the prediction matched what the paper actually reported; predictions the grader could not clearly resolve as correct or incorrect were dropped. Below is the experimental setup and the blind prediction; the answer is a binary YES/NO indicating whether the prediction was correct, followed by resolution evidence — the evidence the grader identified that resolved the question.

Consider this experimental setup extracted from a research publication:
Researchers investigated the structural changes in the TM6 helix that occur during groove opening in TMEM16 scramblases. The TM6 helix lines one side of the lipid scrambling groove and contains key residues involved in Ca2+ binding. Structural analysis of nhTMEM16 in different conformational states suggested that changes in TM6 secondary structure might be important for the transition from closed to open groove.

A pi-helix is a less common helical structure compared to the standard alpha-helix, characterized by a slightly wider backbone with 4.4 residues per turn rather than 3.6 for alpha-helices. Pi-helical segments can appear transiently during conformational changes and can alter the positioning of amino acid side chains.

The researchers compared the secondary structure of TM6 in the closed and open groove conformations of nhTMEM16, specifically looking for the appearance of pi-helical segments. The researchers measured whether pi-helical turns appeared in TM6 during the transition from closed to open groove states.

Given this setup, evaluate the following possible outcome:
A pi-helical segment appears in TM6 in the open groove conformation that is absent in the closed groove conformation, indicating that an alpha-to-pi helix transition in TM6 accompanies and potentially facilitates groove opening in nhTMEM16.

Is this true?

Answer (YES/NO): YES